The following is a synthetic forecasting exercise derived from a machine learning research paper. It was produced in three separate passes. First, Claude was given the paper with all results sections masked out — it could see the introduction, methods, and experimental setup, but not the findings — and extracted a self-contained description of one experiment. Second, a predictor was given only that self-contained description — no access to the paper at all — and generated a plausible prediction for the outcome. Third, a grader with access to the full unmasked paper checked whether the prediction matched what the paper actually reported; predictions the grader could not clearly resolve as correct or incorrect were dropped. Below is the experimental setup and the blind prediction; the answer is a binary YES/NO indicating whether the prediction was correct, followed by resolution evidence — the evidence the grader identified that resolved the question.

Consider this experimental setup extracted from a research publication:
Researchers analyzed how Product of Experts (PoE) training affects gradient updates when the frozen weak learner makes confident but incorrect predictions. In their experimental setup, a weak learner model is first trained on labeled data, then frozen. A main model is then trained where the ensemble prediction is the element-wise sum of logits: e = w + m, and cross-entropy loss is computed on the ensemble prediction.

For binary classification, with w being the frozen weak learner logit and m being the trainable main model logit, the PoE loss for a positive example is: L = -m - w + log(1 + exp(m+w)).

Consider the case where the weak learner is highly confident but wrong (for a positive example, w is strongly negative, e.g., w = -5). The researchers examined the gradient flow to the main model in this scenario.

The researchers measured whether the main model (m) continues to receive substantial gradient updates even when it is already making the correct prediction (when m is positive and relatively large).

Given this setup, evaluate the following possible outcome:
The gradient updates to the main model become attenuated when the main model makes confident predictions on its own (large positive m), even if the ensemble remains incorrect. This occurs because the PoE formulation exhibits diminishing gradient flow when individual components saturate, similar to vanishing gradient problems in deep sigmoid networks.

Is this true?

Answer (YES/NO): NO